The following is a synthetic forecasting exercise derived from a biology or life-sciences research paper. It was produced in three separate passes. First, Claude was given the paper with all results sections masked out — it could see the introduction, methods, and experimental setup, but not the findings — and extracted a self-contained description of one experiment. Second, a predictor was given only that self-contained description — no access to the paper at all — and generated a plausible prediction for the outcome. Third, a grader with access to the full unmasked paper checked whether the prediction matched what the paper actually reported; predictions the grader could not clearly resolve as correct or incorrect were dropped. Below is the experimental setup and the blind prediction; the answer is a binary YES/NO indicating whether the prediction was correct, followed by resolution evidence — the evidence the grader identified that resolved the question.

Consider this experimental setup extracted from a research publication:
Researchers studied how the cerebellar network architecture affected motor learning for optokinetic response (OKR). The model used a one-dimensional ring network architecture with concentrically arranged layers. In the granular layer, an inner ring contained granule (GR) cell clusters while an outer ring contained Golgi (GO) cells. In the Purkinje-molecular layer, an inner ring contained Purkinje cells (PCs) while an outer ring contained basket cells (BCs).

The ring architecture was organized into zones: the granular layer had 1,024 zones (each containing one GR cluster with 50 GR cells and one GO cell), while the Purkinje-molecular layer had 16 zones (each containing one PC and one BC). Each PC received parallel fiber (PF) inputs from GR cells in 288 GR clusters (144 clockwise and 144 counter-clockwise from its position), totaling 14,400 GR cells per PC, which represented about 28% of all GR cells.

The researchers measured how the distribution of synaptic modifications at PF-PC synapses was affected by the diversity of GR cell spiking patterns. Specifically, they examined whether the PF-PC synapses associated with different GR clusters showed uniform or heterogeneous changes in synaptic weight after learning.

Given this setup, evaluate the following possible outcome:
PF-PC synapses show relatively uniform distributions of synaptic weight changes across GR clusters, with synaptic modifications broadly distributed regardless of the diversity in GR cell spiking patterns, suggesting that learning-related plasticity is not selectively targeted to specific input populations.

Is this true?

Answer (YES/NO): NO